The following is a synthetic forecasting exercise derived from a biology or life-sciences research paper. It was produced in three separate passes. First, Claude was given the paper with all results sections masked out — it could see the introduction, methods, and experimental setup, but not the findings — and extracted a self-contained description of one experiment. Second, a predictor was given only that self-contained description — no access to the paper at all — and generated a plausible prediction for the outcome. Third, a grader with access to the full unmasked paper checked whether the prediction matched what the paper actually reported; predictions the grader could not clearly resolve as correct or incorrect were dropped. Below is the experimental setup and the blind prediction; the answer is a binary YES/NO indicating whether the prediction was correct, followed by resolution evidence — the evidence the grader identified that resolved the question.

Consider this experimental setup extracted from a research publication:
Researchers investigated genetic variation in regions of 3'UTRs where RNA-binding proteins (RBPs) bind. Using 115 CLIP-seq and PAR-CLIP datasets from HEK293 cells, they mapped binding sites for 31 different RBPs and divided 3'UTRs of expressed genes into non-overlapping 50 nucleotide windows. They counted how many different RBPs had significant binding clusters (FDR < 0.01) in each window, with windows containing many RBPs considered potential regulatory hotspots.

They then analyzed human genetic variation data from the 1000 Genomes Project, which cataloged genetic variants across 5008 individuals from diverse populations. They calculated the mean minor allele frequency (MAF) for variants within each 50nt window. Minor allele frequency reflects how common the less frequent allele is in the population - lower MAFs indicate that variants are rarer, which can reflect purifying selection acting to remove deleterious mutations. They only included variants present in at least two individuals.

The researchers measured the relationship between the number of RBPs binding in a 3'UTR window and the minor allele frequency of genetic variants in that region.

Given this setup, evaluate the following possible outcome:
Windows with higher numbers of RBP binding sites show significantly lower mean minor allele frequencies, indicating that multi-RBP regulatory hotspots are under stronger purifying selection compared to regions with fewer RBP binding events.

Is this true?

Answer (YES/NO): YES